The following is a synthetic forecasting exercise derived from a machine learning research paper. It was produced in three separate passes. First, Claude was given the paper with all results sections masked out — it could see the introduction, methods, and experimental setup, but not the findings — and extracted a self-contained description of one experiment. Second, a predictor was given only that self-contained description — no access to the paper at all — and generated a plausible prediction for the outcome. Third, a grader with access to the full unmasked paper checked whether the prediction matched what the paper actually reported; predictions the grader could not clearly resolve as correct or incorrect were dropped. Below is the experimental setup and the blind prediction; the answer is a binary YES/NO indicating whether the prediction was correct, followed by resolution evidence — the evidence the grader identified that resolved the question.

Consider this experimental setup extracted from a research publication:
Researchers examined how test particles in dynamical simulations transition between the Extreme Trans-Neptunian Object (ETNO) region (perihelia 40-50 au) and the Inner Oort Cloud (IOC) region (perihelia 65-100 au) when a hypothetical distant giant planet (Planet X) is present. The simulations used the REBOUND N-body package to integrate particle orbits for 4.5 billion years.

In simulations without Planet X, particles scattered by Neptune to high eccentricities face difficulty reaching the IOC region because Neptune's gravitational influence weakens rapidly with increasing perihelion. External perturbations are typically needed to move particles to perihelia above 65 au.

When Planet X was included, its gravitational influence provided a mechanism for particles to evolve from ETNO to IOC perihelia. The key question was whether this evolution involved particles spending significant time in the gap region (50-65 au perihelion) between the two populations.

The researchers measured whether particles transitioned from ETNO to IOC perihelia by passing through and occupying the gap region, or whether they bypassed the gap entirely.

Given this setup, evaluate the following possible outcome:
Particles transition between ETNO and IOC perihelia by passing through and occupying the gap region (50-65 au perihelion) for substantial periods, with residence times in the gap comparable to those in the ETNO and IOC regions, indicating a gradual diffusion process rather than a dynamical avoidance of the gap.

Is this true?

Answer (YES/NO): NO